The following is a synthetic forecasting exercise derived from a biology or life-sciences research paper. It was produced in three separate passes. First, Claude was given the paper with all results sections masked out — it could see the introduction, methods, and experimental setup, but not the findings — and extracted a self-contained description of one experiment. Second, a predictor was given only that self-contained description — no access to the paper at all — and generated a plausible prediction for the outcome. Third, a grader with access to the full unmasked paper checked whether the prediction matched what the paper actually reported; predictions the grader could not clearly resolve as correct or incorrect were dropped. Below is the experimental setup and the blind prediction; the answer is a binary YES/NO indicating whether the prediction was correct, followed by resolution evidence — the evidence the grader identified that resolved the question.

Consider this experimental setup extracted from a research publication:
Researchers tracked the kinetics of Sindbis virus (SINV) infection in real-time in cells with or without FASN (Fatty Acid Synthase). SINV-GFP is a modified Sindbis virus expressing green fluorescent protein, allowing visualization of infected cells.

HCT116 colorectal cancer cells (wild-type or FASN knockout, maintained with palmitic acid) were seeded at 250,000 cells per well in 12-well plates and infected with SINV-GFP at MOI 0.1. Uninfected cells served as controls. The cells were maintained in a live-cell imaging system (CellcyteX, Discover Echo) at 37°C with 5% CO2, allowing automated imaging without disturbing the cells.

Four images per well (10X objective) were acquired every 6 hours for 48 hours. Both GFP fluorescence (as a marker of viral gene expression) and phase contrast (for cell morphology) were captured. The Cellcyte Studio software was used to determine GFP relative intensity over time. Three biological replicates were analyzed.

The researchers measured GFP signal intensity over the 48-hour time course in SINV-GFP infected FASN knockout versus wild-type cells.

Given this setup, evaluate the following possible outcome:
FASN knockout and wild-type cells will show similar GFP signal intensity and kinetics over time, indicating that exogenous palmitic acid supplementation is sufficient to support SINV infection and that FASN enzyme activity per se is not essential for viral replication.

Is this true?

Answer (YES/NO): NO